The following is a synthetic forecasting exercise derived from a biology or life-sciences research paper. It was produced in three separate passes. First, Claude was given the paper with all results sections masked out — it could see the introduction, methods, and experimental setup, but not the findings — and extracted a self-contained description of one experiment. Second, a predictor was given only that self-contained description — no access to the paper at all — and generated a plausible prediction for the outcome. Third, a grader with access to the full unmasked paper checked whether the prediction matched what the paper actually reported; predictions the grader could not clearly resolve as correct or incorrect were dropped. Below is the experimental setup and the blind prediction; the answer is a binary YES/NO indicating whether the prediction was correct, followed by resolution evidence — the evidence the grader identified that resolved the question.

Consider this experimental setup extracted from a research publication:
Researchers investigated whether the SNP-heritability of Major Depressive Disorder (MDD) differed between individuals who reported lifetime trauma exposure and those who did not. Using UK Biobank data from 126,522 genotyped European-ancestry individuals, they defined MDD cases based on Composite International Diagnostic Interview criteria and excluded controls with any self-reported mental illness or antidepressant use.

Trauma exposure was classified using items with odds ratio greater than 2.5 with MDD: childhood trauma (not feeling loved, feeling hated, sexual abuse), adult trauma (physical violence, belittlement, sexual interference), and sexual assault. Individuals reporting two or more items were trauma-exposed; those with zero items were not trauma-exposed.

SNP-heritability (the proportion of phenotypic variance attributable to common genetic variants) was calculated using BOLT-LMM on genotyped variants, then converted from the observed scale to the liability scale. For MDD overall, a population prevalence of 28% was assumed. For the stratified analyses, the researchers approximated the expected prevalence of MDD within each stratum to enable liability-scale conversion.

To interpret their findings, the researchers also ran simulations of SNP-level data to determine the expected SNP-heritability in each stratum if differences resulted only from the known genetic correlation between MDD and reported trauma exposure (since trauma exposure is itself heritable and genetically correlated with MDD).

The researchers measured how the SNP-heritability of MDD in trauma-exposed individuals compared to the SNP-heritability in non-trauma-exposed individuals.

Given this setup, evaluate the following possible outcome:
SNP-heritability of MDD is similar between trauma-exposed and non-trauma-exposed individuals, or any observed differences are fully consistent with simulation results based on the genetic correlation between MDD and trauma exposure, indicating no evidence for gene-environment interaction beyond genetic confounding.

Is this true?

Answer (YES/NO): NO